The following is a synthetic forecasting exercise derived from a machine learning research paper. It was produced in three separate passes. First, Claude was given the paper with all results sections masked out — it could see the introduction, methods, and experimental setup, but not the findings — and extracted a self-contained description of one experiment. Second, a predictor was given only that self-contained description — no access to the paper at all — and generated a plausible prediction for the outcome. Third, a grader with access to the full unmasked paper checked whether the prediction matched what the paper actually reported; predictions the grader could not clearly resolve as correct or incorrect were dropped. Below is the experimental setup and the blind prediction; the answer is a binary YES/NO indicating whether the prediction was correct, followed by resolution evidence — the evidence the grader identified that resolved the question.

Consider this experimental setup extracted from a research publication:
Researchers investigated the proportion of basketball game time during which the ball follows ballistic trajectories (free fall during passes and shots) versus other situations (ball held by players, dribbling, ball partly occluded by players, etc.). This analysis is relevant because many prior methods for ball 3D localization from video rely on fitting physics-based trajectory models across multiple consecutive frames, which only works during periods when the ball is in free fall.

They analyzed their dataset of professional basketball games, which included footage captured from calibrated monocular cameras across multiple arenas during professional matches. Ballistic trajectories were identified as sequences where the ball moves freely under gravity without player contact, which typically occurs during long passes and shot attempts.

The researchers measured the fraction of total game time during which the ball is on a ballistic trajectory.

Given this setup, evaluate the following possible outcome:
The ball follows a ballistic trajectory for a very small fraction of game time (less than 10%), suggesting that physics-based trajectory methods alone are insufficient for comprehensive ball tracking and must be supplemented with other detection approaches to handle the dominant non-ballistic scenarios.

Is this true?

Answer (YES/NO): YES